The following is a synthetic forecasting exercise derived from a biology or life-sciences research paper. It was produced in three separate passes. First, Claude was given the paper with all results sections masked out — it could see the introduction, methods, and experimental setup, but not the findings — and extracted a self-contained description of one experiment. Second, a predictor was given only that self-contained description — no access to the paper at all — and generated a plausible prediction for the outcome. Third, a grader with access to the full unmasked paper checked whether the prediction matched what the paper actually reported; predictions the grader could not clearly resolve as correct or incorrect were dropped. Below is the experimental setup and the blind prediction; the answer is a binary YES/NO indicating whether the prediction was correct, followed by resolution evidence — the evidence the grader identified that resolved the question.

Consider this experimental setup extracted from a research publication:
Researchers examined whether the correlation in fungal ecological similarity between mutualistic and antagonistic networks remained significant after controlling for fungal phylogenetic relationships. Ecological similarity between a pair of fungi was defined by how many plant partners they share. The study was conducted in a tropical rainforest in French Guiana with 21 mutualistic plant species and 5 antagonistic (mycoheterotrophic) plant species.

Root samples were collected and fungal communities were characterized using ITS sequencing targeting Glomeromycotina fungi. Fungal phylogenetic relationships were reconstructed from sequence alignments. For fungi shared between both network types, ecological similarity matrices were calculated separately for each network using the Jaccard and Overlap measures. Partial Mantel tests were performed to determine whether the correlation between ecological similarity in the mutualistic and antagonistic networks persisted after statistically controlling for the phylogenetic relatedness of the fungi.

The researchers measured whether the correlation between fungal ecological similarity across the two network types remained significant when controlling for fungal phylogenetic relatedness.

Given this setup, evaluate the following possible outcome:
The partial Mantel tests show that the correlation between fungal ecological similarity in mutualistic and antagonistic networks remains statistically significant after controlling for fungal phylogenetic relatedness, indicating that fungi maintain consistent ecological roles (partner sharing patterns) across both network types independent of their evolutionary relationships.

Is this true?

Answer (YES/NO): YES